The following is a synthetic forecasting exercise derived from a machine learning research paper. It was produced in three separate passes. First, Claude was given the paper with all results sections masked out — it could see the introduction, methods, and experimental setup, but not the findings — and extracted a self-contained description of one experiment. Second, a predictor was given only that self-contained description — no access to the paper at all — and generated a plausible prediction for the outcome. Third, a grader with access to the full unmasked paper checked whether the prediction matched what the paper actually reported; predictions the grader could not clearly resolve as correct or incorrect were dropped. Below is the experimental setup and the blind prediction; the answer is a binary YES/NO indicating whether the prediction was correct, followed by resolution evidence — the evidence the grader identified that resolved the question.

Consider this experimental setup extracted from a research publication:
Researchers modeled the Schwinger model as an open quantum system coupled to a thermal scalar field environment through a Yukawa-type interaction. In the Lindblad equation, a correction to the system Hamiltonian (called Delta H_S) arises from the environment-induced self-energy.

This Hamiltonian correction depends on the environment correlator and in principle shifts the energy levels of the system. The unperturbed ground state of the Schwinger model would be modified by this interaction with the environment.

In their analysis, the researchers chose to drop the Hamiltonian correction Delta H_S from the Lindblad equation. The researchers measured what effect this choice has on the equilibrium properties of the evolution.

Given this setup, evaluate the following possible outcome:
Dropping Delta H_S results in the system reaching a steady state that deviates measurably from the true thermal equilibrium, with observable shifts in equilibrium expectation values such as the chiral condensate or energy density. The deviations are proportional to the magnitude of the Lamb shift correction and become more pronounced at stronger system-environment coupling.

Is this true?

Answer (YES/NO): NO